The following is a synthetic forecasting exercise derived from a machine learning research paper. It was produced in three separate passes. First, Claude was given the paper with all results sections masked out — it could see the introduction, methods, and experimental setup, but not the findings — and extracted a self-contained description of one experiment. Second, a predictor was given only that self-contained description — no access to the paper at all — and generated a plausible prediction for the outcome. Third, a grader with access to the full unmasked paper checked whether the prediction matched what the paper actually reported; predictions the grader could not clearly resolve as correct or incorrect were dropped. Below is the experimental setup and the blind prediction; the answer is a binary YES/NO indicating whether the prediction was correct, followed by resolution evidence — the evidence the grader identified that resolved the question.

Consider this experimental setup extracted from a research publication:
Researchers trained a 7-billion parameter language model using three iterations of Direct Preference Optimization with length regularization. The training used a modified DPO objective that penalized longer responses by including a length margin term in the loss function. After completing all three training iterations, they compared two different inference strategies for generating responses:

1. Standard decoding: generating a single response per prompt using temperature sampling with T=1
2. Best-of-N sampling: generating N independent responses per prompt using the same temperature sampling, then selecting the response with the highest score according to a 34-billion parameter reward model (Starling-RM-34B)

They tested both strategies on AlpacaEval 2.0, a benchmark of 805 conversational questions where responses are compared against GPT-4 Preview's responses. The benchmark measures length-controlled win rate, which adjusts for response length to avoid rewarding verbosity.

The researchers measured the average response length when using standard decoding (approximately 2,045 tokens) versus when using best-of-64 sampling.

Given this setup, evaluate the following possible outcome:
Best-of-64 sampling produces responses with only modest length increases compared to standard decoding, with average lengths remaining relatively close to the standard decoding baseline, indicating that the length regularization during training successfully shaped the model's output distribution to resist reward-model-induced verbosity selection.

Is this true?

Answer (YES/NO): YES